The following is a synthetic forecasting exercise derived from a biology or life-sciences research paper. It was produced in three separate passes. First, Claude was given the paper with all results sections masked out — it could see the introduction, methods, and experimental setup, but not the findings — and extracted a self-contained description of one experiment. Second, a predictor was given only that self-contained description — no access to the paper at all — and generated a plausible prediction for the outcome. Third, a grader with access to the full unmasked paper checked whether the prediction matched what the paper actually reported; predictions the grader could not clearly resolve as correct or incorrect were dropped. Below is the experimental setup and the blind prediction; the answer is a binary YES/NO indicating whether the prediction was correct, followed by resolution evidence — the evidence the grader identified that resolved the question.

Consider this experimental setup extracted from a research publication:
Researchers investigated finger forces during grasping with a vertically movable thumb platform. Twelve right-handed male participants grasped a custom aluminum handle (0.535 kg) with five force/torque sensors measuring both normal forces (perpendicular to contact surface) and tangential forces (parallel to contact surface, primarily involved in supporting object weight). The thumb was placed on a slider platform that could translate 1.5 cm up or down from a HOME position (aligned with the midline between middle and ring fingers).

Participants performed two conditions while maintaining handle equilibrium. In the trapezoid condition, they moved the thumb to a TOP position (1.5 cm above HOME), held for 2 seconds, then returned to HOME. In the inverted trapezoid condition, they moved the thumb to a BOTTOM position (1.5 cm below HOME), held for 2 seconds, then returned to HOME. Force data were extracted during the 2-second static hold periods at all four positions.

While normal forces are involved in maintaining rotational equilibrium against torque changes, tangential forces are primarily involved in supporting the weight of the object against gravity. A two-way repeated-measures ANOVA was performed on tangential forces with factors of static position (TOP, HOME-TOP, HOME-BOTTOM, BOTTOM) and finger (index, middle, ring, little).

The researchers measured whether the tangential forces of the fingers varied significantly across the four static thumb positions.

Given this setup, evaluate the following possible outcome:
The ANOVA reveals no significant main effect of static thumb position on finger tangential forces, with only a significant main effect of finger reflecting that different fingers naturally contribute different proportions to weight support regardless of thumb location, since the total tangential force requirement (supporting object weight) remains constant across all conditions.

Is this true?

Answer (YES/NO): NO